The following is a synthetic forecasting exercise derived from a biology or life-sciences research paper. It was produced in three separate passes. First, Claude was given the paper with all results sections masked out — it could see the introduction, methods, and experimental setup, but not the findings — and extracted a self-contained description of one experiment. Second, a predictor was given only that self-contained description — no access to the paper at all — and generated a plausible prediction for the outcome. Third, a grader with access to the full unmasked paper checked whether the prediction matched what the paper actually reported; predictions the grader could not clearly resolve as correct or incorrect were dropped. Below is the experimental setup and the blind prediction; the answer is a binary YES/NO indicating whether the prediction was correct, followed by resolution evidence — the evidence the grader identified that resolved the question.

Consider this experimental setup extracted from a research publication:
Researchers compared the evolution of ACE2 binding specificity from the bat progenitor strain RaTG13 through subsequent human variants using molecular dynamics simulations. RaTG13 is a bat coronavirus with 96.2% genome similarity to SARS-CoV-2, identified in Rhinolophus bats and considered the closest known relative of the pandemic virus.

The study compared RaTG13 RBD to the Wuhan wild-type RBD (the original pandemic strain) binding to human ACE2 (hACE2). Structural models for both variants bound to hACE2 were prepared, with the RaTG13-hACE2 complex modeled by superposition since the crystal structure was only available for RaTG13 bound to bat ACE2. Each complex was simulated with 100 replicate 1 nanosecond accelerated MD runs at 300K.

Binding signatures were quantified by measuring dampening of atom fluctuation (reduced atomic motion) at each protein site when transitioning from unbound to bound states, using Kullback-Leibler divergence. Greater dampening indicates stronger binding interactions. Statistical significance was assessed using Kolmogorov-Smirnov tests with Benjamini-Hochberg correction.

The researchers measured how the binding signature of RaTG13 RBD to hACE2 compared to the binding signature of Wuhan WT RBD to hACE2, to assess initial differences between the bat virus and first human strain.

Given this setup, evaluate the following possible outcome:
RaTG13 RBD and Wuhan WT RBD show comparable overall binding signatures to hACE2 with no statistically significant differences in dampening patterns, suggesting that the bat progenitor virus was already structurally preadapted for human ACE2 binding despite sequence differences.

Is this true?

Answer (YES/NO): YES